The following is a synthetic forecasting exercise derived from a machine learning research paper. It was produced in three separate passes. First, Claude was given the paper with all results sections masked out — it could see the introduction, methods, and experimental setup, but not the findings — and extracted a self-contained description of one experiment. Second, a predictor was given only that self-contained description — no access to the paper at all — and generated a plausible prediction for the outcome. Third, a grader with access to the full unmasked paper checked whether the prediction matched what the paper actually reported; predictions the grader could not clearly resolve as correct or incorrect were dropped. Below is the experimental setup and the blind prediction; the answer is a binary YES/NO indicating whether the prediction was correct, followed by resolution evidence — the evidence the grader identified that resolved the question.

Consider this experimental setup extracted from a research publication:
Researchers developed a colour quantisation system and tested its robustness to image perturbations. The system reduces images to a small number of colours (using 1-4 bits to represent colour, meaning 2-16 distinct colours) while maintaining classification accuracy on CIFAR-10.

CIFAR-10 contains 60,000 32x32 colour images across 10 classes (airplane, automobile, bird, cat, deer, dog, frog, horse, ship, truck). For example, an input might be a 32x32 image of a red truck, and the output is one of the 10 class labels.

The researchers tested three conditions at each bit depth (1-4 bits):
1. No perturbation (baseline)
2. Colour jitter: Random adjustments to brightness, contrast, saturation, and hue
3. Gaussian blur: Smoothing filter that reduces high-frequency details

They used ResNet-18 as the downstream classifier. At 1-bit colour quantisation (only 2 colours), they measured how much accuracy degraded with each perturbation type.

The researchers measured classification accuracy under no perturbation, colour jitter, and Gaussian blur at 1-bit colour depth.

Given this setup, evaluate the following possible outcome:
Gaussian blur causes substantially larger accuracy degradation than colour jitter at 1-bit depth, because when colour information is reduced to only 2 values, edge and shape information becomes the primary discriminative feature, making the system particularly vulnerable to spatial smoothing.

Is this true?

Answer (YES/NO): NO